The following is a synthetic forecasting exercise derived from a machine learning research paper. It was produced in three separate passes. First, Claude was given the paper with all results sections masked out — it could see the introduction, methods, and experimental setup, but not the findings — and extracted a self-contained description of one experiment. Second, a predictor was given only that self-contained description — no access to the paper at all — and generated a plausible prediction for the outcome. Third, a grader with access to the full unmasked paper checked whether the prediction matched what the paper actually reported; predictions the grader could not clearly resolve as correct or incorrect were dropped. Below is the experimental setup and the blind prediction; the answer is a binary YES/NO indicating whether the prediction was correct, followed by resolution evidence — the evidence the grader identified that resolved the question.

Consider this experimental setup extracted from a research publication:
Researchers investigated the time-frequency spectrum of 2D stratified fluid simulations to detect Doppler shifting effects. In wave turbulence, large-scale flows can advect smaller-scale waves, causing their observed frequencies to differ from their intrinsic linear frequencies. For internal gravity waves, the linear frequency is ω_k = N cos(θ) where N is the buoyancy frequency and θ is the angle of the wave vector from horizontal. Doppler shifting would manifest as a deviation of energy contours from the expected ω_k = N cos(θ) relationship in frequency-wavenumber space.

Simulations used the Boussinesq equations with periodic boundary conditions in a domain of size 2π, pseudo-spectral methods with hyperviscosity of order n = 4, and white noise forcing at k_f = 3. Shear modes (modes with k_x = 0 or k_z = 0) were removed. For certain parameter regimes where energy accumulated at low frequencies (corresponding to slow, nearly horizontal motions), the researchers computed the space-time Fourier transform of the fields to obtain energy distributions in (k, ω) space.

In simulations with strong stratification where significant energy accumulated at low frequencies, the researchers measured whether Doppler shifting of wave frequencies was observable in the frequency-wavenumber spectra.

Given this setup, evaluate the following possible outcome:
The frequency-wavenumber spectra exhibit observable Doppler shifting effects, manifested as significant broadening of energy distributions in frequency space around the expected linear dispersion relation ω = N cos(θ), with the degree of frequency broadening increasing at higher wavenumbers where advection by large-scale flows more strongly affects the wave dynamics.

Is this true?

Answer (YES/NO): NO